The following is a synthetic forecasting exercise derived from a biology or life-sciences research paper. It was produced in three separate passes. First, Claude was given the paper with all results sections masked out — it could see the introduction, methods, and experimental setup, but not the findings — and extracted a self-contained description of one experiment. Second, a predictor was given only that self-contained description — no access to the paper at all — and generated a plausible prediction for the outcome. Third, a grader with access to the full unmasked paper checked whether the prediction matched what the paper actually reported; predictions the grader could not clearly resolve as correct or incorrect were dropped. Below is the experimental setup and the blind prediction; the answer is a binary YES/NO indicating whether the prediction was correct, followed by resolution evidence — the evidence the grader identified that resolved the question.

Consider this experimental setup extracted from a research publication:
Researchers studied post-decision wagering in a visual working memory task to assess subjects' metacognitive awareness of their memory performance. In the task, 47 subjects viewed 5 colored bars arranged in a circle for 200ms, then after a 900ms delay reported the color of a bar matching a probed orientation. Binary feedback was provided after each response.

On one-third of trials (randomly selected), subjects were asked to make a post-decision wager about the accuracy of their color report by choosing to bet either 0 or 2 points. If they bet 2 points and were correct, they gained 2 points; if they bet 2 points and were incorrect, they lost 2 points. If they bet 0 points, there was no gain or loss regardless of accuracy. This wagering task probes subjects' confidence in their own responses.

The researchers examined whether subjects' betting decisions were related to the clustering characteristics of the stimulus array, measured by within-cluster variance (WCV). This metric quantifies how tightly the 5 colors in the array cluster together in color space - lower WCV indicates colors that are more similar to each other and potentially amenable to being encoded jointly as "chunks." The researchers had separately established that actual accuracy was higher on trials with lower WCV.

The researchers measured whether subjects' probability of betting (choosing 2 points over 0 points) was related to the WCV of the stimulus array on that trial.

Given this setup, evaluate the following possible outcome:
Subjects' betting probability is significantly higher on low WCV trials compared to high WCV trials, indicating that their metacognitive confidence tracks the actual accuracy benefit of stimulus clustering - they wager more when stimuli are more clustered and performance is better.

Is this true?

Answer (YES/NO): YES